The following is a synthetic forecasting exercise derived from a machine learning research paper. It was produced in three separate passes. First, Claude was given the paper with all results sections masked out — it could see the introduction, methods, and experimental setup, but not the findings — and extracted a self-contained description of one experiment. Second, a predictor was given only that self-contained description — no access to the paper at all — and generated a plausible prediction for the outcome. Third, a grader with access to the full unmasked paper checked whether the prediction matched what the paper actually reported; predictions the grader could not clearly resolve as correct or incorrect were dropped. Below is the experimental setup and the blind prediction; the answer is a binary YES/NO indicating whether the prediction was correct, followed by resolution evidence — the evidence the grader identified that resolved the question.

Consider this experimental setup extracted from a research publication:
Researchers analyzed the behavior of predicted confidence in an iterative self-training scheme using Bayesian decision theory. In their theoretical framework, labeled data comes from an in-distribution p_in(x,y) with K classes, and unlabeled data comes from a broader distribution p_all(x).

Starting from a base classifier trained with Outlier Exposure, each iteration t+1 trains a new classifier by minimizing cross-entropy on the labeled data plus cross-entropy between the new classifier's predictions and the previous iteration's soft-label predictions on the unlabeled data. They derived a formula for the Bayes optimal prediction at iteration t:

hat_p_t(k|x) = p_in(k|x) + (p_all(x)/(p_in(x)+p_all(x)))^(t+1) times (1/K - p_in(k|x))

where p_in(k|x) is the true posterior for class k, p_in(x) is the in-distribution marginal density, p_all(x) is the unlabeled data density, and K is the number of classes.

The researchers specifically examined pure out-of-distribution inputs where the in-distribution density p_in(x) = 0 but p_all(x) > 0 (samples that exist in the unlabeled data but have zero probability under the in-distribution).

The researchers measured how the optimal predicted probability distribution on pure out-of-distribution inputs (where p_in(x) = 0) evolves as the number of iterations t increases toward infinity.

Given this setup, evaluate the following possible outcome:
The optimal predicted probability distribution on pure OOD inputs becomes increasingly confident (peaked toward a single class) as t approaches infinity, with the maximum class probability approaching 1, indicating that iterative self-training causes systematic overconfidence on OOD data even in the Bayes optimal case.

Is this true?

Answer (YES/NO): NO